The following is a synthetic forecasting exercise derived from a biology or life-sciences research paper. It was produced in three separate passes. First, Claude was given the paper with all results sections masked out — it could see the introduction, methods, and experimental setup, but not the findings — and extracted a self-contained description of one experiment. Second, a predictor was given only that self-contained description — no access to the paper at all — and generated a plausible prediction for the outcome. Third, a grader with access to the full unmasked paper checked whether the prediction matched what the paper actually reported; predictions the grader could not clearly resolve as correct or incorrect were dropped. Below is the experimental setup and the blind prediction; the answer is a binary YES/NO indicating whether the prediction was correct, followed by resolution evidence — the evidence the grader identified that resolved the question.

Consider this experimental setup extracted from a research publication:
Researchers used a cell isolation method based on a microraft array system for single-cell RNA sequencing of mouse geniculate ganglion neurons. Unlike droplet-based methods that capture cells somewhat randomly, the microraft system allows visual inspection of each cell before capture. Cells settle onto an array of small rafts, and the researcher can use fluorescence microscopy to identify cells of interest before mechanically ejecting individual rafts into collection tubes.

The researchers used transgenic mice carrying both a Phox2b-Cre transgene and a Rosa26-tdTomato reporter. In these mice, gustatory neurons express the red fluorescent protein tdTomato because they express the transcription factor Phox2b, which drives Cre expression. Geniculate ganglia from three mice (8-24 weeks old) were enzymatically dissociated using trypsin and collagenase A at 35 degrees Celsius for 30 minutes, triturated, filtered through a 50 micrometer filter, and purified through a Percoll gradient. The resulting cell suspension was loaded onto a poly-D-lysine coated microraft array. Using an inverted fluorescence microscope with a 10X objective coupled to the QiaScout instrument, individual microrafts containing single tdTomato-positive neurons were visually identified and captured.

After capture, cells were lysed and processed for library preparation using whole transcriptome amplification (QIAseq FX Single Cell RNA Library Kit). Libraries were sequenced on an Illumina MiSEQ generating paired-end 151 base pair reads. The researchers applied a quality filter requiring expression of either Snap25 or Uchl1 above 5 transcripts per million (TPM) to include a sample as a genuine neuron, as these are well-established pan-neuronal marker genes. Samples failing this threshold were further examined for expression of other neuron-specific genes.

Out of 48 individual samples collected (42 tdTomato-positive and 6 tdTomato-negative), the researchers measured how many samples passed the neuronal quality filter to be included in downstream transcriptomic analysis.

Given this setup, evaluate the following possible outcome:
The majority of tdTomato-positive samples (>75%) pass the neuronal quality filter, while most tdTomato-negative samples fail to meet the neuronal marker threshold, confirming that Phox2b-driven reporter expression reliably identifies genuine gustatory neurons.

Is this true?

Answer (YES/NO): NO